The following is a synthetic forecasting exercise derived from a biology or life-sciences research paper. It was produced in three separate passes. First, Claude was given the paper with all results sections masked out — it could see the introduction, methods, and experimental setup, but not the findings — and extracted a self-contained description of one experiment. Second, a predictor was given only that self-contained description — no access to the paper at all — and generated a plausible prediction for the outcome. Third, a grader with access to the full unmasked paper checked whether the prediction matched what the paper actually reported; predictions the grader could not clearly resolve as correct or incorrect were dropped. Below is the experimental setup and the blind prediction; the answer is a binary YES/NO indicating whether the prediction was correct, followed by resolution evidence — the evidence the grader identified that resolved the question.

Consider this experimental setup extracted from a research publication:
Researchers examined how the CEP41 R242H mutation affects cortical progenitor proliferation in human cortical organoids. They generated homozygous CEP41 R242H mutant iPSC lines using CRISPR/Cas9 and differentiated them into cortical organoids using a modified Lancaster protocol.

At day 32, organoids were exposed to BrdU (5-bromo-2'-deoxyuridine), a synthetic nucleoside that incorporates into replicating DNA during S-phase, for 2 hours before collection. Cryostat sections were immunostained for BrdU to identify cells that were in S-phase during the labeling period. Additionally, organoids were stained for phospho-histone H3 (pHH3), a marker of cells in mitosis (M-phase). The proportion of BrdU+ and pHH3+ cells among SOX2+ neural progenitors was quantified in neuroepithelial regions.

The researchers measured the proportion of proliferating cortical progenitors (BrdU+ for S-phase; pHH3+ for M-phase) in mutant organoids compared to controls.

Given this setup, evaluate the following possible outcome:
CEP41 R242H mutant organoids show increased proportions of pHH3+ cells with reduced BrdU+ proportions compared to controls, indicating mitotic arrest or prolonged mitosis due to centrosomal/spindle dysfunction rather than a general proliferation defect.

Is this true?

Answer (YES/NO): NO